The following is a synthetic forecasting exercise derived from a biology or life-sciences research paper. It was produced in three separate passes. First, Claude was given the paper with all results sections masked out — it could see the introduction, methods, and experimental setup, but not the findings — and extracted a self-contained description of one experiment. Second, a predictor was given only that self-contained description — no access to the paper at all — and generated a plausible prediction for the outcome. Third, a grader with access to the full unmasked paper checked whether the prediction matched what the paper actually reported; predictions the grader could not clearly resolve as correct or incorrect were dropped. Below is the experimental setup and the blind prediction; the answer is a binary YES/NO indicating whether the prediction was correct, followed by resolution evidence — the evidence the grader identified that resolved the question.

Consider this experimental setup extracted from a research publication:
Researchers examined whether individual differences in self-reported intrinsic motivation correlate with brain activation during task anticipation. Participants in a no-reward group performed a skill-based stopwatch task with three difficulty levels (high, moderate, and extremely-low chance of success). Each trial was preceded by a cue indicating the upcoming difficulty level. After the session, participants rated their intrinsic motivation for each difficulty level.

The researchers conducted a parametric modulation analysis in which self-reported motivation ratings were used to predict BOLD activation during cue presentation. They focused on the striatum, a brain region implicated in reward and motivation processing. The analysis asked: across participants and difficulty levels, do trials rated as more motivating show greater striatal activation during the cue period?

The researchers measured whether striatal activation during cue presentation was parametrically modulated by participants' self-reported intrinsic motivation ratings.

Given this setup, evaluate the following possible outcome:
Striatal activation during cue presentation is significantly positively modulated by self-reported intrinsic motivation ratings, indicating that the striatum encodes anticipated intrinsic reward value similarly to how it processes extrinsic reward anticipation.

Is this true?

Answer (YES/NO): YES